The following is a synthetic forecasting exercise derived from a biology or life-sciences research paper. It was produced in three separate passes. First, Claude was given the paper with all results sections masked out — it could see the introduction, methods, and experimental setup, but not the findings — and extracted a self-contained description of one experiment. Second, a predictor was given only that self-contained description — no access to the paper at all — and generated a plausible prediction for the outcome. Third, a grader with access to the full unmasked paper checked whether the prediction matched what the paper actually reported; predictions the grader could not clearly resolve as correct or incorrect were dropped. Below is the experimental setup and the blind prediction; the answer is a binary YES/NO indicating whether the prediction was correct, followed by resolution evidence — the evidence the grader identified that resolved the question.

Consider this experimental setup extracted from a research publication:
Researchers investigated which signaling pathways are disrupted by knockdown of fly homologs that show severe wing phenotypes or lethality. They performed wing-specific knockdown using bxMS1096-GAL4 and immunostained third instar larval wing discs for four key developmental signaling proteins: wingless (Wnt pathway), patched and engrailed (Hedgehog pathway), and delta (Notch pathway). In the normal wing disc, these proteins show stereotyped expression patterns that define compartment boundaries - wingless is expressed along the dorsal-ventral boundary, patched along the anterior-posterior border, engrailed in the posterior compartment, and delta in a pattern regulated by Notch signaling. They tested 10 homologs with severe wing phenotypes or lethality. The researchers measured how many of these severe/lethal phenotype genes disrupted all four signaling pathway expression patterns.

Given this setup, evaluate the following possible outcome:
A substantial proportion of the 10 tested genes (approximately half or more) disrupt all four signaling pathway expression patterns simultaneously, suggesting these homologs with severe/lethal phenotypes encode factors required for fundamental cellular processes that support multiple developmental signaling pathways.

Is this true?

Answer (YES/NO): YES